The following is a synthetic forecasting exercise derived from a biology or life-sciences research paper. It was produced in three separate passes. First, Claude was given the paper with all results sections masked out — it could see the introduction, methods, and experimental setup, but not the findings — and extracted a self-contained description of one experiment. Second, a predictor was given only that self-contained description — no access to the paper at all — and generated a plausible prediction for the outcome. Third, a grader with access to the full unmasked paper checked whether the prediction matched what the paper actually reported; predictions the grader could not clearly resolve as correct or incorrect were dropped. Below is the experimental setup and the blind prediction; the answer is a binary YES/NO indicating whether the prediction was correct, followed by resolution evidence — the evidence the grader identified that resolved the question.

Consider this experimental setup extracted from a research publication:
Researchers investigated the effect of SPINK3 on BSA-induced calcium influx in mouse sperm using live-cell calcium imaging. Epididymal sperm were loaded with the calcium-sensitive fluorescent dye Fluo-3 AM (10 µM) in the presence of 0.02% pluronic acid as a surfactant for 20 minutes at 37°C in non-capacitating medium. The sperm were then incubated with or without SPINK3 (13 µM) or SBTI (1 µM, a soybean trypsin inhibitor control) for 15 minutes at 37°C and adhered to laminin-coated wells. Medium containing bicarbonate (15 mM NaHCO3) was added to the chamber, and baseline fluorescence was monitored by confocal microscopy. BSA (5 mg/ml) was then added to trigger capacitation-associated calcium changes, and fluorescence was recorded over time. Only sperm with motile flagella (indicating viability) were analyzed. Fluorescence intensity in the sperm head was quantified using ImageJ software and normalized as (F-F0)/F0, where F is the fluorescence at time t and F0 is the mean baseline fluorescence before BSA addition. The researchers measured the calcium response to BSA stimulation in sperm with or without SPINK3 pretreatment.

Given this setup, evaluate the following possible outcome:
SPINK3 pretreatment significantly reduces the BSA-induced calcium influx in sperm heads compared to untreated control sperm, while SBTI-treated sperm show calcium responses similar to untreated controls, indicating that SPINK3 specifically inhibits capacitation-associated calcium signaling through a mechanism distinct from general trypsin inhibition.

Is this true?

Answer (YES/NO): YES